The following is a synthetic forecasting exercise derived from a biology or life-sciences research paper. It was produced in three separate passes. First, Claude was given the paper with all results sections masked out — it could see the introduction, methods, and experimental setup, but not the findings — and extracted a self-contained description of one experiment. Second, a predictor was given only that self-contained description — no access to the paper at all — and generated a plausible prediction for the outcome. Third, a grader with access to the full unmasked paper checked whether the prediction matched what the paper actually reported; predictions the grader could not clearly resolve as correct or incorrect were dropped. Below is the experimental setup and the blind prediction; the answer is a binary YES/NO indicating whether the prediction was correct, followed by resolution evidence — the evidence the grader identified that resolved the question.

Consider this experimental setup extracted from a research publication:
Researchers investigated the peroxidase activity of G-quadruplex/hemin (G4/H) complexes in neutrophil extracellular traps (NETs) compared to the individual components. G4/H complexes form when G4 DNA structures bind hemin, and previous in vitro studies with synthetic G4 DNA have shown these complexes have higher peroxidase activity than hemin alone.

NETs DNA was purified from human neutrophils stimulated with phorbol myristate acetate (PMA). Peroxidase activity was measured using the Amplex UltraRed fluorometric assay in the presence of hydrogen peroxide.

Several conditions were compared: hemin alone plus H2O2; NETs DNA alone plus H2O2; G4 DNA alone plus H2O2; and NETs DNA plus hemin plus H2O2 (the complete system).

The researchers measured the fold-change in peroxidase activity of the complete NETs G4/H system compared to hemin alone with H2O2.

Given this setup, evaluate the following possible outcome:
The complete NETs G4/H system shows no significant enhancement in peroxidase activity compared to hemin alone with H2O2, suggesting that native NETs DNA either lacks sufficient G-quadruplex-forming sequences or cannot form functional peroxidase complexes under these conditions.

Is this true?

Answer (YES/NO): NO